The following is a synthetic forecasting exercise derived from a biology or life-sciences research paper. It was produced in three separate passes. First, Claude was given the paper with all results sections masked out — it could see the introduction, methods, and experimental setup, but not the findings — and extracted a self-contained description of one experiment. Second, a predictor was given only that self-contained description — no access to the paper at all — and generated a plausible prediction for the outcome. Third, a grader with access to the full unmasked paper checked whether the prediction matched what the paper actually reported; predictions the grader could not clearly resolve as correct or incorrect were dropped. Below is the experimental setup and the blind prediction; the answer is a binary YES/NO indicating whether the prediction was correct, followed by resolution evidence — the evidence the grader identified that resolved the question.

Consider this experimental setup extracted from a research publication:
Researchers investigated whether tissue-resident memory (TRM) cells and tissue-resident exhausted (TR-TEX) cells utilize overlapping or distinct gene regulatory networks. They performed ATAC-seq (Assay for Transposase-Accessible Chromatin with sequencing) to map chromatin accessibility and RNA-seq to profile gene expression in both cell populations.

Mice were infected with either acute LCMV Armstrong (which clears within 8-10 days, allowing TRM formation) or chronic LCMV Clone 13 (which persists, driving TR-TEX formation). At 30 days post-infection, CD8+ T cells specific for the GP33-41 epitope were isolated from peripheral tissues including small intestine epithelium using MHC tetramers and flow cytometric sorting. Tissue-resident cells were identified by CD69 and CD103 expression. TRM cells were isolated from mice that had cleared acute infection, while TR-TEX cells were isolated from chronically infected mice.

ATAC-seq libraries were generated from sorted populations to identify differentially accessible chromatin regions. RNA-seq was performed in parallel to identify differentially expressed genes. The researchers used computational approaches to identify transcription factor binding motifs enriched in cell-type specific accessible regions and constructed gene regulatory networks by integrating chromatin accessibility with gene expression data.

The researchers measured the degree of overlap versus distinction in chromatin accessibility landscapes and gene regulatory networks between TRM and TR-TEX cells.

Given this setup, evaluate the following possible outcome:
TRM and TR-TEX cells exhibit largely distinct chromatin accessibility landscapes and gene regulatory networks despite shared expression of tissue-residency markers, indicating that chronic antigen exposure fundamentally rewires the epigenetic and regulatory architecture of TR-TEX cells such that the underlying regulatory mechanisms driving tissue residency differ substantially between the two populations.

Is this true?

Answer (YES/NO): NO